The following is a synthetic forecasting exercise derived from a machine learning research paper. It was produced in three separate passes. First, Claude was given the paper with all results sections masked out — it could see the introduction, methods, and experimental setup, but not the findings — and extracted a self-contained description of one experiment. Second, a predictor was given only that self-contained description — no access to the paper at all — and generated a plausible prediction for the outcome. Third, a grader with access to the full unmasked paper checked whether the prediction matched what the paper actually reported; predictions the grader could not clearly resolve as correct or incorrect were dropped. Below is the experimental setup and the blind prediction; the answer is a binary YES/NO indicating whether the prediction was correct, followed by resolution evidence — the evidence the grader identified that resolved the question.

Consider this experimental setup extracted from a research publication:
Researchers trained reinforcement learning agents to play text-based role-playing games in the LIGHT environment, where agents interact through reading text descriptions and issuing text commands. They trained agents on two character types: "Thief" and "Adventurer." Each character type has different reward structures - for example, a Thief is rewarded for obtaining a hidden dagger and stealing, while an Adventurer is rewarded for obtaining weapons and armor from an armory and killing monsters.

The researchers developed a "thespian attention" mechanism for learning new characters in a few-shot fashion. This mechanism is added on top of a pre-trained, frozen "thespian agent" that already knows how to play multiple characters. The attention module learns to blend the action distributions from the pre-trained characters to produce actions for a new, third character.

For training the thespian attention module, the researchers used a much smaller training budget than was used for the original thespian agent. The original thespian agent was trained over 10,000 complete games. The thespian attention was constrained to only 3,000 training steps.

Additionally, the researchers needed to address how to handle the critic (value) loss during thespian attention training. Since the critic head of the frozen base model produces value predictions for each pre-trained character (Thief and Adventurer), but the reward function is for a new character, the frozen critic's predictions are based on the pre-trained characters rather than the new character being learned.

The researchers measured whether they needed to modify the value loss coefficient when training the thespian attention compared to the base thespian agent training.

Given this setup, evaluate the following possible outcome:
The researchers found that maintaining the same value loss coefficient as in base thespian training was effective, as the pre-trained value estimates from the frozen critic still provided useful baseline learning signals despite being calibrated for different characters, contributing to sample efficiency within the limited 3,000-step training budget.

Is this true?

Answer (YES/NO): NO